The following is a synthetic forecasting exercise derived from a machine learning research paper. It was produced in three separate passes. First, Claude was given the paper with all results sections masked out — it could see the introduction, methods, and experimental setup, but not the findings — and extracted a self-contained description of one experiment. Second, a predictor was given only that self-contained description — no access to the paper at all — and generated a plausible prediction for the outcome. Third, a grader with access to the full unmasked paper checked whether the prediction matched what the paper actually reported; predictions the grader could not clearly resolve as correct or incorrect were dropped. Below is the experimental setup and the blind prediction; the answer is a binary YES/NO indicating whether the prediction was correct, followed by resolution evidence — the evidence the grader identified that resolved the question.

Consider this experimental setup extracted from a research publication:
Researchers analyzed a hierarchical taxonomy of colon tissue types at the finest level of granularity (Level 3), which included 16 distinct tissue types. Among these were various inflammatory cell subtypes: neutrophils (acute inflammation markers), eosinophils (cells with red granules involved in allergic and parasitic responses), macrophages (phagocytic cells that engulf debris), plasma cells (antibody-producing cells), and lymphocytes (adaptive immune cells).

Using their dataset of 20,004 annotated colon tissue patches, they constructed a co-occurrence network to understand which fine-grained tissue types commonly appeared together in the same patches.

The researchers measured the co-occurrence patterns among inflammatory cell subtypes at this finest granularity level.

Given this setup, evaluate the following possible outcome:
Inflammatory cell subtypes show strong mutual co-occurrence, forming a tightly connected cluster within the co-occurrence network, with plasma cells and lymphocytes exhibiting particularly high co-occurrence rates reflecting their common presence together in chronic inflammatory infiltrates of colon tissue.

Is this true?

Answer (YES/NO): NO